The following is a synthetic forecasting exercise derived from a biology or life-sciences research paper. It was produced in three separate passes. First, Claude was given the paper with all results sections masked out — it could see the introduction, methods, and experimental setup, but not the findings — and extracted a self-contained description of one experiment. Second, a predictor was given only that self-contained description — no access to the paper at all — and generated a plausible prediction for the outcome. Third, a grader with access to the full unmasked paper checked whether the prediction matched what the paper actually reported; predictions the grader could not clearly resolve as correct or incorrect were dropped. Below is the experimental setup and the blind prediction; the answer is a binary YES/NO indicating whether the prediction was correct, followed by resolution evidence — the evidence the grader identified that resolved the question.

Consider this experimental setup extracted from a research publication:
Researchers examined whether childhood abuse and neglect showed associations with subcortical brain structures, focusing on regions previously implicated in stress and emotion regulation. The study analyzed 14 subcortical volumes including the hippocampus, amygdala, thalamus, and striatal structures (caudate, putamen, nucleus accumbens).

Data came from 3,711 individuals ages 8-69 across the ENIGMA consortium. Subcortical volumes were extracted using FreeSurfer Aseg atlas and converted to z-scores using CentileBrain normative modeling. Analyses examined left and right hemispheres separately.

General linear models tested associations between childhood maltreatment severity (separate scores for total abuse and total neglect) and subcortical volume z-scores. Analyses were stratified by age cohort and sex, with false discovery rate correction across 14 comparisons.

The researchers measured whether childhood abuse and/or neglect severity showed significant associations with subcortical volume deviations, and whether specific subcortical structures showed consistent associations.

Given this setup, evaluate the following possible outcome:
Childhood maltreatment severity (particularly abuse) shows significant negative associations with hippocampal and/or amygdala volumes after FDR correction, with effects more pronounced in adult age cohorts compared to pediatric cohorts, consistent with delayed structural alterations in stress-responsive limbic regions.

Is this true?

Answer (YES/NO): YES